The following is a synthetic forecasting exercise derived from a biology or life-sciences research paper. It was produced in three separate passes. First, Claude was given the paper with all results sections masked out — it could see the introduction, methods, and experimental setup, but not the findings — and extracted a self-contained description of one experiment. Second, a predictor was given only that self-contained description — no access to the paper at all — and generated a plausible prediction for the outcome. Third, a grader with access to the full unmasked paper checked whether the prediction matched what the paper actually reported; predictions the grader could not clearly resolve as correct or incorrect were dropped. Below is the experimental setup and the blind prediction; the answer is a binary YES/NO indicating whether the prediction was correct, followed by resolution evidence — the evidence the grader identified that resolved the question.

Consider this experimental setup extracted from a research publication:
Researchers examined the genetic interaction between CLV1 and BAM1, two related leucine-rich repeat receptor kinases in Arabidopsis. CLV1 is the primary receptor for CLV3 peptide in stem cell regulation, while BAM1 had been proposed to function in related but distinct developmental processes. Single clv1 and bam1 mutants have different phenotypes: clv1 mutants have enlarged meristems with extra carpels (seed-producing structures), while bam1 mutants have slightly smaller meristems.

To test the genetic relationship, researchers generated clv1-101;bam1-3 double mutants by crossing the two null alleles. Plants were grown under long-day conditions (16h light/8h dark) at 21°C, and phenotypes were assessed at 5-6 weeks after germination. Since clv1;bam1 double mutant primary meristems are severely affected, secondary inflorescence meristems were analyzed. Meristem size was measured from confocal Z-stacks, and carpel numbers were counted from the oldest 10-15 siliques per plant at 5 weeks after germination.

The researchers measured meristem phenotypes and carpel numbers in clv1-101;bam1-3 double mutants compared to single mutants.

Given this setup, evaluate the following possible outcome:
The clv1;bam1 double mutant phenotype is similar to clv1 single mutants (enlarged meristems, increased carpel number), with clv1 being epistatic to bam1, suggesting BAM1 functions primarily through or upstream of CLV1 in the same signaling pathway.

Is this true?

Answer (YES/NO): NO